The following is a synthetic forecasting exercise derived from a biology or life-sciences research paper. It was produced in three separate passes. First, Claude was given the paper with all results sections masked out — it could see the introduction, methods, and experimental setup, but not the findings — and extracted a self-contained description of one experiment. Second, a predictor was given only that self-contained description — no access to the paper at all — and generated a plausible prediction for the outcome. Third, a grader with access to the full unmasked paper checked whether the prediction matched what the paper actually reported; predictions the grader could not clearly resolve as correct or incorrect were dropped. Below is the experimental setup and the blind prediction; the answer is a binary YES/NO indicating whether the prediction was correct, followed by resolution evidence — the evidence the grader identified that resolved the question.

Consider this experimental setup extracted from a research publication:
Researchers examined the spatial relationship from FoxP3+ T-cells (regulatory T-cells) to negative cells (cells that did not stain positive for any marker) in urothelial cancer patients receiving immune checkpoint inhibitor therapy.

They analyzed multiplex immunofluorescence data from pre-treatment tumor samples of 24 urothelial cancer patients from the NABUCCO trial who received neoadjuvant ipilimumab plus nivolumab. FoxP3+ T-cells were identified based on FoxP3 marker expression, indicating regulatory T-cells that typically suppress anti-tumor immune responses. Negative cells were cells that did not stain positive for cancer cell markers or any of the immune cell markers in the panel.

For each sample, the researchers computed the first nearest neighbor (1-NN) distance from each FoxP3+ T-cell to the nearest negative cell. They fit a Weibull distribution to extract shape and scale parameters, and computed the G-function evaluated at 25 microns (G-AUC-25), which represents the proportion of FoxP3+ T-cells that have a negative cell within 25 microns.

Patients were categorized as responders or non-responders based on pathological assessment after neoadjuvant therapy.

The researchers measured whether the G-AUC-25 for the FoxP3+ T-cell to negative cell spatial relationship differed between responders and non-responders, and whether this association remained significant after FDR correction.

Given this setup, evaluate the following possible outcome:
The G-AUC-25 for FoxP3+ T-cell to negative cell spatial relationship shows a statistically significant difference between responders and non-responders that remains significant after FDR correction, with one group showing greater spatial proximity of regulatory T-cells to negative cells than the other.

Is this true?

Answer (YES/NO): NO